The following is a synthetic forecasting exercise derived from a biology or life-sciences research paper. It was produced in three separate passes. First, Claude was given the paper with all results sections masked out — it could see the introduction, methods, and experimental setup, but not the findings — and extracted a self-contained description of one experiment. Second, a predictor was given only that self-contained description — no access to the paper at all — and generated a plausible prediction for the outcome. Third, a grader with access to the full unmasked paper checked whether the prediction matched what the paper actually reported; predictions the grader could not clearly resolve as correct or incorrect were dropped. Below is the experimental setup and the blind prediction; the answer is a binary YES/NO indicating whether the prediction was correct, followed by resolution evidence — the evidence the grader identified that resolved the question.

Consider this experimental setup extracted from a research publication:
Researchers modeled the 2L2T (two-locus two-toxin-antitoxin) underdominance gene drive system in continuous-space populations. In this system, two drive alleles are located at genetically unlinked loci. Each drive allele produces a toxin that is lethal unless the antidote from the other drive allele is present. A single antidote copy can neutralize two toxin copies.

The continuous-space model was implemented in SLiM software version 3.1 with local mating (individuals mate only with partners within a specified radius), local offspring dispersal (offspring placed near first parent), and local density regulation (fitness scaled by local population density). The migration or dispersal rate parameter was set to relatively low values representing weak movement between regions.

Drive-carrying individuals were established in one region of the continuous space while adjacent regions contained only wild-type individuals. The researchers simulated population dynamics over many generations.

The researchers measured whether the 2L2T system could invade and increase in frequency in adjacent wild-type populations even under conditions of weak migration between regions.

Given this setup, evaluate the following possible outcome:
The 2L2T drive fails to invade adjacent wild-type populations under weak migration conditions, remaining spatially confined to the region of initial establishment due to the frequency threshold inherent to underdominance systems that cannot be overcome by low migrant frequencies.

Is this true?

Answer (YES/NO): NO